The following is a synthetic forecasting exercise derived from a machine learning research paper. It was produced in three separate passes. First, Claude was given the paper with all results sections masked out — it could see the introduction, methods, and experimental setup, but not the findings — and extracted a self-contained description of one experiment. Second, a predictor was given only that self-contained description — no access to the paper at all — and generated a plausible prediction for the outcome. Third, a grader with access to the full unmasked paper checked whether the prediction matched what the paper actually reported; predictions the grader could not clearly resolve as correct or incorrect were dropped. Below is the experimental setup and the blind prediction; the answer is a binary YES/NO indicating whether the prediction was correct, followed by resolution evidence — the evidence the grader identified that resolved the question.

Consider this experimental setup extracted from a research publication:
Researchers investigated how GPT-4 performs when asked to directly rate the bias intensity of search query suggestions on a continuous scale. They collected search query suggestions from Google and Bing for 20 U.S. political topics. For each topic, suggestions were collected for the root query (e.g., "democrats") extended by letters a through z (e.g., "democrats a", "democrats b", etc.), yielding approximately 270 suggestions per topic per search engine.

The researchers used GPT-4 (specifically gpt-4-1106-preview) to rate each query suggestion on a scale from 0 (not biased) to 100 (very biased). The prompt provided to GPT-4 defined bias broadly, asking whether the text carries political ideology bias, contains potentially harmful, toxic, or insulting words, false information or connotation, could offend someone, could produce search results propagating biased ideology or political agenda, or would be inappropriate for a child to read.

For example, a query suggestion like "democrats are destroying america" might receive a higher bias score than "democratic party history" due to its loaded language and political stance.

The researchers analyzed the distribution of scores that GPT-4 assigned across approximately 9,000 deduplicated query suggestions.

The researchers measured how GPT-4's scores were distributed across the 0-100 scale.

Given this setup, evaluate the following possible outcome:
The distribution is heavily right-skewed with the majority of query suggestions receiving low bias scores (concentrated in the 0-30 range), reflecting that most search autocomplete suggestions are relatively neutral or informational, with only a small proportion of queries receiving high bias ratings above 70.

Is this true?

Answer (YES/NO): YES